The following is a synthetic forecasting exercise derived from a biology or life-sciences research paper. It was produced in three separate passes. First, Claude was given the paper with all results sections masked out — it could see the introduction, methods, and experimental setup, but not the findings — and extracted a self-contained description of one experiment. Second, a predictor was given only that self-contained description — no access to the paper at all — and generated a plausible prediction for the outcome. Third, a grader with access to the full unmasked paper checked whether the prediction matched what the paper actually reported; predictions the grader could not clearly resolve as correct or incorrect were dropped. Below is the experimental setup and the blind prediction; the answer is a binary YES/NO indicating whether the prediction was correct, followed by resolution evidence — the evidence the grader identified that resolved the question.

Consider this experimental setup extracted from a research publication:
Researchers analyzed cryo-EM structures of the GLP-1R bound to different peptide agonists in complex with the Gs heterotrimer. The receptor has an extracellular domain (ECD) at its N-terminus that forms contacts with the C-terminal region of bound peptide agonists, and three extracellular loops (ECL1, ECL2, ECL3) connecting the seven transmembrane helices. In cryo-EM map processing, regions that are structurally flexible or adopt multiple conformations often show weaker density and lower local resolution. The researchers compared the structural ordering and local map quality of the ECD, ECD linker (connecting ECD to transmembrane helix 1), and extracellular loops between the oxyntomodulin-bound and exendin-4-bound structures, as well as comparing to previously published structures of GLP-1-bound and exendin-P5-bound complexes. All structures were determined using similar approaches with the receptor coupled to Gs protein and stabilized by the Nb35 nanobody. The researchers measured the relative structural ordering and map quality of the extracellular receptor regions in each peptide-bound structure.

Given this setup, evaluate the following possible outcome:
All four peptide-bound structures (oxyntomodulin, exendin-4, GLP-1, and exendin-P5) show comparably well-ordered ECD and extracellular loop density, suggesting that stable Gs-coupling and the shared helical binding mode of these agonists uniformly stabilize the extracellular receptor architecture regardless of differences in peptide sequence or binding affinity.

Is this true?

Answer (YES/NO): NO